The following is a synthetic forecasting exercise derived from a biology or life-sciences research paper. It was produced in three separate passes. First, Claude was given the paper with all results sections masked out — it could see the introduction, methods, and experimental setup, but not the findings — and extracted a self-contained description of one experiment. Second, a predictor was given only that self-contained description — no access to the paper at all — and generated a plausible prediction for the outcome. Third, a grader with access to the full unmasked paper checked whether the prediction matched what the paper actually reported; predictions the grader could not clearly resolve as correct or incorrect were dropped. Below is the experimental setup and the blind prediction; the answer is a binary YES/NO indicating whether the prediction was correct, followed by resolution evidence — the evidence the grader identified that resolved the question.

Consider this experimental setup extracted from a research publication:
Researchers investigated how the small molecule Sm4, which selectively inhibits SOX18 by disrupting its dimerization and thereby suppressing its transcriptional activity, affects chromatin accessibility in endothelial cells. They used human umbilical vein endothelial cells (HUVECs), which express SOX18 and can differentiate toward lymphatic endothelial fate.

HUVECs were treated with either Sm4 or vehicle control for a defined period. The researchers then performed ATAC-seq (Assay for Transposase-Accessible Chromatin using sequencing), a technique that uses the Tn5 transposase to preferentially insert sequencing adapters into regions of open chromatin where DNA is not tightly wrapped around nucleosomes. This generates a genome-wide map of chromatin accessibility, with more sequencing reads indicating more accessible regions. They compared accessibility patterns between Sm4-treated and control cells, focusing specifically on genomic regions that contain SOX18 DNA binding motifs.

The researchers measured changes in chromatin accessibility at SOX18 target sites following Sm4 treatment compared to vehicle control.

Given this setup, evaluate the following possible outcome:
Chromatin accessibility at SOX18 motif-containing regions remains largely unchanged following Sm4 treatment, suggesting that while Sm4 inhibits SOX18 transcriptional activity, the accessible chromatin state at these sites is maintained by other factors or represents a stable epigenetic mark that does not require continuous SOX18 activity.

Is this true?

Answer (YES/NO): NO